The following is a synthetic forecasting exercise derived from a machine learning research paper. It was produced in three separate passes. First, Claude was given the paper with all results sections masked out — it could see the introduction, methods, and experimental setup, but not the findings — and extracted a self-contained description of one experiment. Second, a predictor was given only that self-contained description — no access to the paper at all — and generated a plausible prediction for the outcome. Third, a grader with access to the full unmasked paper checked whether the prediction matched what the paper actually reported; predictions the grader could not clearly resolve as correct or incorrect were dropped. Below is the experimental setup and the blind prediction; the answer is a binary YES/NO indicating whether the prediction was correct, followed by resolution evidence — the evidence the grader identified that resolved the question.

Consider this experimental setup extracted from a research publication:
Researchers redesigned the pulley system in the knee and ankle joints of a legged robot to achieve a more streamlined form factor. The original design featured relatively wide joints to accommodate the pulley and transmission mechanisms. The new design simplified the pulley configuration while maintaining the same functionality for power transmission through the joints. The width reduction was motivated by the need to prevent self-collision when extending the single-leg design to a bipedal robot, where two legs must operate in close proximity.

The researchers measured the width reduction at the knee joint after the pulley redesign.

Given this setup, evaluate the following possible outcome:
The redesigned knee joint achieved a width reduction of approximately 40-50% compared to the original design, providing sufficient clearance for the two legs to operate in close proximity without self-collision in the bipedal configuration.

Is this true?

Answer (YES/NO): NO